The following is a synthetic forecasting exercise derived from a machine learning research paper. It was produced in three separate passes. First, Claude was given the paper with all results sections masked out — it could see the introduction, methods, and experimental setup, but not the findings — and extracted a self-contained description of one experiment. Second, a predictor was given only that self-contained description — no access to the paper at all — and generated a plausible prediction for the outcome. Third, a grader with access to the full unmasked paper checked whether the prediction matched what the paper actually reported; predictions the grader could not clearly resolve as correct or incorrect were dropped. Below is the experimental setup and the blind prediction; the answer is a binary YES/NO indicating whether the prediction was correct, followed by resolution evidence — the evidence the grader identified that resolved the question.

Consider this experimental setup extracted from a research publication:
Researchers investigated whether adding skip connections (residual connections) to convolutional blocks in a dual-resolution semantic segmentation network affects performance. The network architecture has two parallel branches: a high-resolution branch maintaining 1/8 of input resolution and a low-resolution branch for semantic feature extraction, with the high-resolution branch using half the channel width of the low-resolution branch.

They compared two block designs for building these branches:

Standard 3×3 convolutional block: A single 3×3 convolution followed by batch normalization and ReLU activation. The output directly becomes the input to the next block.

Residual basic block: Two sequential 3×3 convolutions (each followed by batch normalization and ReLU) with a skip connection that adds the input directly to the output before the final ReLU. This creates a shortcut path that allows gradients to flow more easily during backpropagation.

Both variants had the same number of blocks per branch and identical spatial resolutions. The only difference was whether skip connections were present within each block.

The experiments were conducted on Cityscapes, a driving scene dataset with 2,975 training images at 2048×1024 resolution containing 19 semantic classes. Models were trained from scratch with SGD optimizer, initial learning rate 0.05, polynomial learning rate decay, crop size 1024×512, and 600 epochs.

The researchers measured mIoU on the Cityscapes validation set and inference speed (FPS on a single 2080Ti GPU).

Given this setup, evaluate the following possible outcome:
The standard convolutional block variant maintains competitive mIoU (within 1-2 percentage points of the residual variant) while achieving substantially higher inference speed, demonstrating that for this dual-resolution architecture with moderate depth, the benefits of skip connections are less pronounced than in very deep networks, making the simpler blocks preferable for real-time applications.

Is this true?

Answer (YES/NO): NO